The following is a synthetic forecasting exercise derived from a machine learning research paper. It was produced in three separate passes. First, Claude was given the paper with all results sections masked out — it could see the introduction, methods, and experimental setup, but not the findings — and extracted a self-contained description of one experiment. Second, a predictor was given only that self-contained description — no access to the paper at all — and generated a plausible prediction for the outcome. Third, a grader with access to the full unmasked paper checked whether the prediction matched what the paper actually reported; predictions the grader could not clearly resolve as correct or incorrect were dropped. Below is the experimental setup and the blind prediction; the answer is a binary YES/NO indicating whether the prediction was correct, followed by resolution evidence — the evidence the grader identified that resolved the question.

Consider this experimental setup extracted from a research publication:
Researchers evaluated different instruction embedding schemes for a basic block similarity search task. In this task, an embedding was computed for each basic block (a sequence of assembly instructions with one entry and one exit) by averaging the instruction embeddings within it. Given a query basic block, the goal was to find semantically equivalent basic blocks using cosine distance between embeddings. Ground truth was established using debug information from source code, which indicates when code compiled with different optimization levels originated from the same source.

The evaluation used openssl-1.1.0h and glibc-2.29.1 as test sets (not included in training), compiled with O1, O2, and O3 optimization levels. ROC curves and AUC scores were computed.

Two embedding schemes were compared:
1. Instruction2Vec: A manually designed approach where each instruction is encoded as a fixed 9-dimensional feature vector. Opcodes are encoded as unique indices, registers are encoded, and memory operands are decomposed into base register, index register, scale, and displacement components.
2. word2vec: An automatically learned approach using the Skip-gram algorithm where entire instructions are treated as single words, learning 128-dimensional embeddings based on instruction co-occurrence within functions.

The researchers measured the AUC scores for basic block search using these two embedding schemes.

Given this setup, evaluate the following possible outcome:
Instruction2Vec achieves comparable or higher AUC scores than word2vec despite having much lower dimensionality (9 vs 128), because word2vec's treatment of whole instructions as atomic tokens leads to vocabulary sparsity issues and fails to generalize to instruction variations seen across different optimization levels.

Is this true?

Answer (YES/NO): YES